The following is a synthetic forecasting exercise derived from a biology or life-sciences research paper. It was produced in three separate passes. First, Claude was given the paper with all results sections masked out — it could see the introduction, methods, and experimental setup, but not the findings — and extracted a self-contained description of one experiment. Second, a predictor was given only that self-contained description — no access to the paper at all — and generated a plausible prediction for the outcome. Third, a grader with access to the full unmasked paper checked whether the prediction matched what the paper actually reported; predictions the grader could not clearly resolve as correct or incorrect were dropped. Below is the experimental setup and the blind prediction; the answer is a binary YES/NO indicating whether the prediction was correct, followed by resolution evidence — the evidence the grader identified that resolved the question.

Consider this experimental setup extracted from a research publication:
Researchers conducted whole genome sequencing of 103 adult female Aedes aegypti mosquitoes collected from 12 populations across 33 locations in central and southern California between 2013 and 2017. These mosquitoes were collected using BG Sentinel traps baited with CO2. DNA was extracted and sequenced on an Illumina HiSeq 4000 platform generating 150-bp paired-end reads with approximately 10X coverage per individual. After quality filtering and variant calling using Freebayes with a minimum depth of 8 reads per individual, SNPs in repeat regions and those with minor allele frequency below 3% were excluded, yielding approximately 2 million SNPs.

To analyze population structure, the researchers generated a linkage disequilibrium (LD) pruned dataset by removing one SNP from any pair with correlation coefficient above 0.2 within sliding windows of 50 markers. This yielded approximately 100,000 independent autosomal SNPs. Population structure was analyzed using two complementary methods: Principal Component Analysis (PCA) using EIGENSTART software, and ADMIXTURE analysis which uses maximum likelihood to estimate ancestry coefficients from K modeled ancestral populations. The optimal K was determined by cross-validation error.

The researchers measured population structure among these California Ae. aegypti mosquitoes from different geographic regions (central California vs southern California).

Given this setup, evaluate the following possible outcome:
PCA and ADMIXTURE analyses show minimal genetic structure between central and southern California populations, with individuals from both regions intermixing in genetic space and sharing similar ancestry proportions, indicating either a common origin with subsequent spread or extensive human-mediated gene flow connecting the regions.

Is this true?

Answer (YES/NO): NO